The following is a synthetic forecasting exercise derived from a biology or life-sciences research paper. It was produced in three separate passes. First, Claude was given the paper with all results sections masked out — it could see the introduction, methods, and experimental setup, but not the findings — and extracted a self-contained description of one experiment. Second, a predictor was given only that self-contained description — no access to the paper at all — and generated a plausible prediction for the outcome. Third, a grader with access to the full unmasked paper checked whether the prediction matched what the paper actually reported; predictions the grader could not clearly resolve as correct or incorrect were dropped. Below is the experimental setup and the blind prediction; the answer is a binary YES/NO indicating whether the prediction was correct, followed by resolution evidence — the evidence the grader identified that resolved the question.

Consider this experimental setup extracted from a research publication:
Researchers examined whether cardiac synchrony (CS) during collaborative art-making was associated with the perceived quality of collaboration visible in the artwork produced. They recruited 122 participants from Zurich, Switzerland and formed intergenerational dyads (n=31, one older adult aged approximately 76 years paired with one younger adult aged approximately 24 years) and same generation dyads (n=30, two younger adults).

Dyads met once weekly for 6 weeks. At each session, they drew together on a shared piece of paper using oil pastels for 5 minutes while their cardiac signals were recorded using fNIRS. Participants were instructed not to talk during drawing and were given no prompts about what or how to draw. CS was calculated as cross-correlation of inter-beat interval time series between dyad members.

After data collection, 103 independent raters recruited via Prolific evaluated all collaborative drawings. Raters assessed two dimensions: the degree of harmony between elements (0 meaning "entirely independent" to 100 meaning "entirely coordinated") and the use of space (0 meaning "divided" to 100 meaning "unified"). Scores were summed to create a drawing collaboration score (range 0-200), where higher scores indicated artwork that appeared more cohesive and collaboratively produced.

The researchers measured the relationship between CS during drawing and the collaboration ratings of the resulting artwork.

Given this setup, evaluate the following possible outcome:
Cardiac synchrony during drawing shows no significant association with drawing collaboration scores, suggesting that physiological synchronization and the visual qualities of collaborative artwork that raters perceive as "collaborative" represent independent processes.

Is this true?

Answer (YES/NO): YES